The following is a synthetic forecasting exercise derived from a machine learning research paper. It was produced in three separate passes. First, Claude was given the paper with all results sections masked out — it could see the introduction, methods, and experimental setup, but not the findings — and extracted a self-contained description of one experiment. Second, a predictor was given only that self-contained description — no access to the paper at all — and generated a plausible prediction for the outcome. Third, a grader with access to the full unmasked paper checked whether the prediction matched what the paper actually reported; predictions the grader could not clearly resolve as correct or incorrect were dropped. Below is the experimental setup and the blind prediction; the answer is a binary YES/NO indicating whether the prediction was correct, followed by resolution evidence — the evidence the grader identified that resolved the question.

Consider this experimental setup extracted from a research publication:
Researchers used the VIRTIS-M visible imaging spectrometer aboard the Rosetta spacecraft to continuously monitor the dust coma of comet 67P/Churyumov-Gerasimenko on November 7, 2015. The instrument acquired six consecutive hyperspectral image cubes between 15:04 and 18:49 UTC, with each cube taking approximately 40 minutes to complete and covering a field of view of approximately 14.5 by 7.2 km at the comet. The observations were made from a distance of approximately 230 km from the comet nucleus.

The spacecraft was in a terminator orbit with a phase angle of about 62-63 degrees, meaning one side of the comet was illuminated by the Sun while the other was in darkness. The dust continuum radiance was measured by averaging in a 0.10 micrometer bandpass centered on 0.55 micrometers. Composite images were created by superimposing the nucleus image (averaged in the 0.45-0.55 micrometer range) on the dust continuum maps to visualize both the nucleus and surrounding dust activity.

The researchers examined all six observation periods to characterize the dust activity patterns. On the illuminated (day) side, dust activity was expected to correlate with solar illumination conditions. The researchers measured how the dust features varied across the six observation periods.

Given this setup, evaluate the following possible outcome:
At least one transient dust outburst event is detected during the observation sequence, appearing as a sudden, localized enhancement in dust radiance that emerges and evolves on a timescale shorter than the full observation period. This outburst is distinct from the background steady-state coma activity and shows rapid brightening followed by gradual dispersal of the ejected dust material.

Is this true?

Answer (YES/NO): YES